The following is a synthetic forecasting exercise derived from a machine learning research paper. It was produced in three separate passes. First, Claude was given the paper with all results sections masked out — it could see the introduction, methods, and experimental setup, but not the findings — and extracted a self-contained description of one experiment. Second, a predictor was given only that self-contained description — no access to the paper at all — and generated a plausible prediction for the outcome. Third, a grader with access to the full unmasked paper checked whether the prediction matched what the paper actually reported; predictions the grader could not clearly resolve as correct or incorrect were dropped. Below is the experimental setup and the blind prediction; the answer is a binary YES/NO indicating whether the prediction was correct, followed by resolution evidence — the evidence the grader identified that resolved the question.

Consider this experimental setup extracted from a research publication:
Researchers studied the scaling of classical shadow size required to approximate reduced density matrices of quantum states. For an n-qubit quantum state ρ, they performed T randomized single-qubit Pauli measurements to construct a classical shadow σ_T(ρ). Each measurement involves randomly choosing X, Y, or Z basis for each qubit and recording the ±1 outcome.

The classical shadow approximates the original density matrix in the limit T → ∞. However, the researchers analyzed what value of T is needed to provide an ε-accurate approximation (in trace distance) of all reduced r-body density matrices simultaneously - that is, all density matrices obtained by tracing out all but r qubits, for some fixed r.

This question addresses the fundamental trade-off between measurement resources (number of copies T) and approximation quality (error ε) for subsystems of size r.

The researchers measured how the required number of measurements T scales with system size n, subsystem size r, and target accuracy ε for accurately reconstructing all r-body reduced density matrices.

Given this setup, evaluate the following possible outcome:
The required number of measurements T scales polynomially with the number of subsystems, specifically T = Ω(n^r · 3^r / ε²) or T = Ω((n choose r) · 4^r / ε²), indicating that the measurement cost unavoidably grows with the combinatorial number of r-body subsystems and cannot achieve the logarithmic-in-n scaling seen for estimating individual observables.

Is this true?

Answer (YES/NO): NO